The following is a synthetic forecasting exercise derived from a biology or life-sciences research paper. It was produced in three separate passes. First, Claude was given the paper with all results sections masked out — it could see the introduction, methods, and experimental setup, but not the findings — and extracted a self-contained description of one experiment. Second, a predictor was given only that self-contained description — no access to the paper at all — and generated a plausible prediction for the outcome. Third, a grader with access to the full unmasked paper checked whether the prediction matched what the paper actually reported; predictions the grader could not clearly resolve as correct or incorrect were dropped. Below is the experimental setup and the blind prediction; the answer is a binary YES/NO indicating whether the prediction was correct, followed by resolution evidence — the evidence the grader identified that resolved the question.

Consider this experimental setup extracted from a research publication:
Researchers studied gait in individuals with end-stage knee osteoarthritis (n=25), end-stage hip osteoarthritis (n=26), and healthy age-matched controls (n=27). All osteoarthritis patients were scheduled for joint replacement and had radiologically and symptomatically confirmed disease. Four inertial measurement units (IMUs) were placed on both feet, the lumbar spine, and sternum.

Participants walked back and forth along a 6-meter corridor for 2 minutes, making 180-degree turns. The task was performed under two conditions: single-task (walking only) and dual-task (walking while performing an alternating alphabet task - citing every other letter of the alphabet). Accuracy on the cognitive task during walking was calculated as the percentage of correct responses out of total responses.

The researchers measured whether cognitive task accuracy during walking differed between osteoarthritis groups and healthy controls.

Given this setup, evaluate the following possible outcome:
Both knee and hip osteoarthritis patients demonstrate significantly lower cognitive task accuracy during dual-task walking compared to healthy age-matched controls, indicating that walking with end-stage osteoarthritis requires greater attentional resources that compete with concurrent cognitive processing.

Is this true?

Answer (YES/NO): NO